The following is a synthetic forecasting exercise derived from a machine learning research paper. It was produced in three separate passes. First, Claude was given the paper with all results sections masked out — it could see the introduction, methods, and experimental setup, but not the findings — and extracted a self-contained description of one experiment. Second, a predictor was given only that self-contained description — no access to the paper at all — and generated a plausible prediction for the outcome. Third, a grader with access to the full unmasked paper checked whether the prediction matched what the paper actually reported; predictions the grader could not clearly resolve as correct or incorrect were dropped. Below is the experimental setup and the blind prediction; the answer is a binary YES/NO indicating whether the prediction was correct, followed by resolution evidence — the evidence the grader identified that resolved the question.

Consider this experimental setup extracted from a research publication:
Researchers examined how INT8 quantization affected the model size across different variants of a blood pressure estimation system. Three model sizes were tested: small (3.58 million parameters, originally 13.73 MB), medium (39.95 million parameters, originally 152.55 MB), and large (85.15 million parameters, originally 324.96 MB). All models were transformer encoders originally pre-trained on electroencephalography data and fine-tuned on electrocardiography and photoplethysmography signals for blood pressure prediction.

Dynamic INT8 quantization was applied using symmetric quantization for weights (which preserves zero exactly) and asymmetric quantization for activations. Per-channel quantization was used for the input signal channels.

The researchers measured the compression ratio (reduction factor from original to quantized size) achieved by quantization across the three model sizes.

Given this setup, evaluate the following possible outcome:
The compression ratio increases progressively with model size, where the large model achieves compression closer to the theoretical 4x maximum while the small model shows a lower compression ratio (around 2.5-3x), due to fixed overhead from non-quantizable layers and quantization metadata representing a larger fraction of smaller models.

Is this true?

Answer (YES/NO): NO